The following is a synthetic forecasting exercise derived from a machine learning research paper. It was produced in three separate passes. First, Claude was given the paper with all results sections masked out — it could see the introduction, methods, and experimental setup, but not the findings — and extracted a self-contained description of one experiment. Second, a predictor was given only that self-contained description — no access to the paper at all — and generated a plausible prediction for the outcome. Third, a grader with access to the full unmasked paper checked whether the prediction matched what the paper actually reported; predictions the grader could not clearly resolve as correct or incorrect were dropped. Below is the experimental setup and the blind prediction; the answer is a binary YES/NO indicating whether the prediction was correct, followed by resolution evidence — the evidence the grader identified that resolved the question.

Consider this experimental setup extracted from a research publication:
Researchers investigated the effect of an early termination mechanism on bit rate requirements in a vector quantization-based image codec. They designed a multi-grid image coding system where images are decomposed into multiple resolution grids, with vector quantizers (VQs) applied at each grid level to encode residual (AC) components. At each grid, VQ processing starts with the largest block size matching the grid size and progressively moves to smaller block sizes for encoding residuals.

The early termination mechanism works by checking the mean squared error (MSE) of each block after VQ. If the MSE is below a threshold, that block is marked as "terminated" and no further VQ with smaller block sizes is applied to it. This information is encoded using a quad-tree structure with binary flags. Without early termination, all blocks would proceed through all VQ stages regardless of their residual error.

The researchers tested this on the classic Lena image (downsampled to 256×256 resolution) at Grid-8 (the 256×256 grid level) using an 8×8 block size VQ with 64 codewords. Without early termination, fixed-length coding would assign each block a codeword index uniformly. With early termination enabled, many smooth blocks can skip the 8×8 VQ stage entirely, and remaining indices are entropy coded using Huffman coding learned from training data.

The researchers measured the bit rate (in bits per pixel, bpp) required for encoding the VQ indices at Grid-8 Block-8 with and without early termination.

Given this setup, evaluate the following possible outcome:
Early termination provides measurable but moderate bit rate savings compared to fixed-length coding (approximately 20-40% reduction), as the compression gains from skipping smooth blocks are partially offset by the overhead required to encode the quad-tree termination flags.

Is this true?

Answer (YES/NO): NO